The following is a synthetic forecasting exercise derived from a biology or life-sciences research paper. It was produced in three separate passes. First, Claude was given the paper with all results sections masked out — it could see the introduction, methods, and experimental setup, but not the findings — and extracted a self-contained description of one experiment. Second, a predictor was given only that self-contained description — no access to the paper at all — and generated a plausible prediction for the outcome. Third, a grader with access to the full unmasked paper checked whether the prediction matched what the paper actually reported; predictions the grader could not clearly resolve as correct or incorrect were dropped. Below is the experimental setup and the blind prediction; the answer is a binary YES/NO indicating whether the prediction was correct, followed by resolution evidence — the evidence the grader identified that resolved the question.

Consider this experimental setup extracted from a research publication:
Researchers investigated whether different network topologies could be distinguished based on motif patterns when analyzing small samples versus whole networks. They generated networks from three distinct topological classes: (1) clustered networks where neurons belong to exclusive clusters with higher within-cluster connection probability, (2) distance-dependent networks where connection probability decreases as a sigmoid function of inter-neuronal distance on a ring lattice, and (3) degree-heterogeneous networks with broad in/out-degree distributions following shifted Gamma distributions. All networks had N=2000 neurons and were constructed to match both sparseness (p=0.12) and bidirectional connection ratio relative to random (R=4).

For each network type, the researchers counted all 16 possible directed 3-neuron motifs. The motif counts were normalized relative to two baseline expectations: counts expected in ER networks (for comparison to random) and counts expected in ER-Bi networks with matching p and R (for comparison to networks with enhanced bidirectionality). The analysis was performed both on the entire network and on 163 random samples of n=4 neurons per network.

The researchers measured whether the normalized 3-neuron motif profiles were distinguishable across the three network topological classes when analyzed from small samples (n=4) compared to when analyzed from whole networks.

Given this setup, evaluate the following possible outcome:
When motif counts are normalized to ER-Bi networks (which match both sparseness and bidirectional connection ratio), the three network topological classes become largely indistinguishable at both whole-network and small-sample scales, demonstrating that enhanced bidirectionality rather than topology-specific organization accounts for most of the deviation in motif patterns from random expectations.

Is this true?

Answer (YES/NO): NO